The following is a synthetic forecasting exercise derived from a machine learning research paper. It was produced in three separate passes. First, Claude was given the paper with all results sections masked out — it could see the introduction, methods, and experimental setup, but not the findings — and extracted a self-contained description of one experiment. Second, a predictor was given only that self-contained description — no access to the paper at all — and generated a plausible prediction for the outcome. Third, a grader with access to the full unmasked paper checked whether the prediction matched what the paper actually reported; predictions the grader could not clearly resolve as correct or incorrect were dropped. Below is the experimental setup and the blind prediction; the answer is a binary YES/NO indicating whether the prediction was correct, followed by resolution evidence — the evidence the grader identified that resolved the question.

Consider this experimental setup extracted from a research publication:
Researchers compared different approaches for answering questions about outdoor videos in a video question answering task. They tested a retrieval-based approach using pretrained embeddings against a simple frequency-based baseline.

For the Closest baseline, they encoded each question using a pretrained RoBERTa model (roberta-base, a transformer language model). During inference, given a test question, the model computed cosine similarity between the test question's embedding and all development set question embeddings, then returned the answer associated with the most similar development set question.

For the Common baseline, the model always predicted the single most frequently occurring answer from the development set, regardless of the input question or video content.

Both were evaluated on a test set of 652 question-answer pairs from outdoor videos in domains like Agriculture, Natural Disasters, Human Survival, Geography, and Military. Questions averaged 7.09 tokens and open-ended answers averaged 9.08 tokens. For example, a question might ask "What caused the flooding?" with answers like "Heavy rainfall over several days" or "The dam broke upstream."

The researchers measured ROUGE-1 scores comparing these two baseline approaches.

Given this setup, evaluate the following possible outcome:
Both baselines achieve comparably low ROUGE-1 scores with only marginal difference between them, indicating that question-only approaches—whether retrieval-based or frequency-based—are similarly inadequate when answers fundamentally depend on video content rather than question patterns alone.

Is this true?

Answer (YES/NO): NO